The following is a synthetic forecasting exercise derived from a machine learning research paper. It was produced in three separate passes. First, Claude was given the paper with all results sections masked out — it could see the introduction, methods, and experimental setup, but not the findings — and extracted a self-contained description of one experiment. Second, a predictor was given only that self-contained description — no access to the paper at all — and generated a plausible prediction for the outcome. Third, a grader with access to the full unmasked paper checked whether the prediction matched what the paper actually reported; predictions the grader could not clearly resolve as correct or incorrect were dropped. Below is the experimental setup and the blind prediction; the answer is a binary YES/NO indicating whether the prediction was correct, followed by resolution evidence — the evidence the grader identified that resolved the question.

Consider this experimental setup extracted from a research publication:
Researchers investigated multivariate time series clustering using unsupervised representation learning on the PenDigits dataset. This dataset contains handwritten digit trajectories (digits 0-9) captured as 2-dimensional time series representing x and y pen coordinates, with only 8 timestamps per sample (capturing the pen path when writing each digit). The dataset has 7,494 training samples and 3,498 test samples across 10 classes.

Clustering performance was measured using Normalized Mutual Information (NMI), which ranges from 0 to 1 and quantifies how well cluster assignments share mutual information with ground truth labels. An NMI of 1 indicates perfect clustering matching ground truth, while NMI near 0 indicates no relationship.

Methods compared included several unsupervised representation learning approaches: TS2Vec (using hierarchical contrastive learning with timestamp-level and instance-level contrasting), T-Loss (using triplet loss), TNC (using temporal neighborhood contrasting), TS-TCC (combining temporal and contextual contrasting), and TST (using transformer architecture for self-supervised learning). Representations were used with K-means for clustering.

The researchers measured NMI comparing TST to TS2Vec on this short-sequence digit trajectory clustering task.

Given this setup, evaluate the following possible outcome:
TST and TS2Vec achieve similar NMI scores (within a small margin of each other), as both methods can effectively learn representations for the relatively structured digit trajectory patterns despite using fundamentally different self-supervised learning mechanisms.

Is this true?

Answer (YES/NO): NO